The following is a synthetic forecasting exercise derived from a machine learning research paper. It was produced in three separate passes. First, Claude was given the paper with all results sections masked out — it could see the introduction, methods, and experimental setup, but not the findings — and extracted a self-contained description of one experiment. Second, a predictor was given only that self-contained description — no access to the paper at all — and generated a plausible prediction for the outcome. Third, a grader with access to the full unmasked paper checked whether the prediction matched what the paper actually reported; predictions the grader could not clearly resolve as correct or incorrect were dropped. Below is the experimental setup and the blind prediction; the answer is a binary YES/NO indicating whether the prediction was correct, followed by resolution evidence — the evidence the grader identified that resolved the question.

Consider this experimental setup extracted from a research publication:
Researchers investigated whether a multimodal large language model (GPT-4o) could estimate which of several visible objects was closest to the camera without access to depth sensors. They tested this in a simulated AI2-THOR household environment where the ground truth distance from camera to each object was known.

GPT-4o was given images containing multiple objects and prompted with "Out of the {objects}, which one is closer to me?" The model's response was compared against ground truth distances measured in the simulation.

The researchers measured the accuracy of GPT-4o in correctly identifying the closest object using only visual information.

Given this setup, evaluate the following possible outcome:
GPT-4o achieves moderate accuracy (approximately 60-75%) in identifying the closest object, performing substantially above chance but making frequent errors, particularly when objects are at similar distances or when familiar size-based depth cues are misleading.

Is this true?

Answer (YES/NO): YES